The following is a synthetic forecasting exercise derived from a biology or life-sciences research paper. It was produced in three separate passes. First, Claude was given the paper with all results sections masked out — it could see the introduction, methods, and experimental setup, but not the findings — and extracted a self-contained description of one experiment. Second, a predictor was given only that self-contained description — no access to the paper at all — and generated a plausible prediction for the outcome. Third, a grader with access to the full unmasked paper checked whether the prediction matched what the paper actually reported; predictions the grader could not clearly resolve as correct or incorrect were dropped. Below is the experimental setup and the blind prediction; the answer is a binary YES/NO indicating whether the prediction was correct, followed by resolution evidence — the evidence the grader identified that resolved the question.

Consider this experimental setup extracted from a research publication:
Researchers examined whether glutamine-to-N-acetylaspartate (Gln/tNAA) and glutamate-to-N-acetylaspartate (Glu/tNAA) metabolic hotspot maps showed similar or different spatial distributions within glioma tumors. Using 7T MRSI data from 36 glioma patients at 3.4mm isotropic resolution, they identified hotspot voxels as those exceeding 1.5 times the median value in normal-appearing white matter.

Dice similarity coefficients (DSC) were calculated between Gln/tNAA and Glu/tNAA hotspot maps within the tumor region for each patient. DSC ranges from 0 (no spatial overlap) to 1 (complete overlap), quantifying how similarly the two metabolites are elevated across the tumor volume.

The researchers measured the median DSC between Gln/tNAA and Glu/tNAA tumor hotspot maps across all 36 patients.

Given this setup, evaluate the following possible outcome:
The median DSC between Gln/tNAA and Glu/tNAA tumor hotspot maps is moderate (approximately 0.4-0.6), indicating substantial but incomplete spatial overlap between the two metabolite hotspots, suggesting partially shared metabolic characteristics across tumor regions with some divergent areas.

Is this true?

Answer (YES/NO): NO